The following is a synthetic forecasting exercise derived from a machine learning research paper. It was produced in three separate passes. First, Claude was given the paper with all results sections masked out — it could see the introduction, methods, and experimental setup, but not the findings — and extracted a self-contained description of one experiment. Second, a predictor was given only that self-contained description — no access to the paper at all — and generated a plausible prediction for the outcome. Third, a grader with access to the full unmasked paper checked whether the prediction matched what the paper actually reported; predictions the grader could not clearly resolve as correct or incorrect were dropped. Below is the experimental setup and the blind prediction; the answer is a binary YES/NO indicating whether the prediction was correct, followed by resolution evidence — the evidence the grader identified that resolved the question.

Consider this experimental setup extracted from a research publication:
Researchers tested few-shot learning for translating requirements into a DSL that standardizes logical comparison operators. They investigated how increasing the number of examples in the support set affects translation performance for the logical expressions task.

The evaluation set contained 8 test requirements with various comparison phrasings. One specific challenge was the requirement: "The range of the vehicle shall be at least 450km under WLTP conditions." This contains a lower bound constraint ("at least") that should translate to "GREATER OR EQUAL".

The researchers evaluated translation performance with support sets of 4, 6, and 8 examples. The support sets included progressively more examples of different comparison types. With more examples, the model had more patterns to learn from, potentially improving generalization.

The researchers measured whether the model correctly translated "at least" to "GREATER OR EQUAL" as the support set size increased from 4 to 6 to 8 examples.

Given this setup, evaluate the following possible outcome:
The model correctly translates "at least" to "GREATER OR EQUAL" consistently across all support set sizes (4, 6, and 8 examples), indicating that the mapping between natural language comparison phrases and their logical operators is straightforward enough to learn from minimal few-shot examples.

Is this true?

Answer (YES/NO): NO